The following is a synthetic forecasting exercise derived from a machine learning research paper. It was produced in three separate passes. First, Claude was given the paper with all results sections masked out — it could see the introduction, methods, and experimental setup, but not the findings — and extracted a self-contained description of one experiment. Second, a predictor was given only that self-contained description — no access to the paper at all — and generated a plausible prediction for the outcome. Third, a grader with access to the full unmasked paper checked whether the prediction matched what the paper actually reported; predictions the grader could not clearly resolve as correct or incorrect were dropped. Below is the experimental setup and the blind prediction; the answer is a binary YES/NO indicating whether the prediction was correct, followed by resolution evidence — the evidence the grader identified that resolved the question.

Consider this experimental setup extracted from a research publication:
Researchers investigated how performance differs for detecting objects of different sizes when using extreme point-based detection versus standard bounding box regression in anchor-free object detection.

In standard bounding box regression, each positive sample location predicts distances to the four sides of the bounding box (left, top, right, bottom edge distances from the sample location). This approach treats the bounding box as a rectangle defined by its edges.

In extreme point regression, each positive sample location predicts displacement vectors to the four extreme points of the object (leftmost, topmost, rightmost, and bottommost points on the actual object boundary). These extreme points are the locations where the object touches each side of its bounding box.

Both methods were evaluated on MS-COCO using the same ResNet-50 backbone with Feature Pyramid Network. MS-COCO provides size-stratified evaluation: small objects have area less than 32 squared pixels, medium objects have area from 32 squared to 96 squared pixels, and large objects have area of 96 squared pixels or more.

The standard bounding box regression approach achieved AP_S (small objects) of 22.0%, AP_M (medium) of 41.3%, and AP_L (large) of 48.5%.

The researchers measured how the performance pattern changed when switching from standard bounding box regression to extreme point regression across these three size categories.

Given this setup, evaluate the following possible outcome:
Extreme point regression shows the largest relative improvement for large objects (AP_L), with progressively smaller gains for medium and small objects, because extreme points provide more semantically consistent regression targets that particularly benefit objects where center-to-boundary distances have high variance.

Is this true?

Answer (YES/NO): NO